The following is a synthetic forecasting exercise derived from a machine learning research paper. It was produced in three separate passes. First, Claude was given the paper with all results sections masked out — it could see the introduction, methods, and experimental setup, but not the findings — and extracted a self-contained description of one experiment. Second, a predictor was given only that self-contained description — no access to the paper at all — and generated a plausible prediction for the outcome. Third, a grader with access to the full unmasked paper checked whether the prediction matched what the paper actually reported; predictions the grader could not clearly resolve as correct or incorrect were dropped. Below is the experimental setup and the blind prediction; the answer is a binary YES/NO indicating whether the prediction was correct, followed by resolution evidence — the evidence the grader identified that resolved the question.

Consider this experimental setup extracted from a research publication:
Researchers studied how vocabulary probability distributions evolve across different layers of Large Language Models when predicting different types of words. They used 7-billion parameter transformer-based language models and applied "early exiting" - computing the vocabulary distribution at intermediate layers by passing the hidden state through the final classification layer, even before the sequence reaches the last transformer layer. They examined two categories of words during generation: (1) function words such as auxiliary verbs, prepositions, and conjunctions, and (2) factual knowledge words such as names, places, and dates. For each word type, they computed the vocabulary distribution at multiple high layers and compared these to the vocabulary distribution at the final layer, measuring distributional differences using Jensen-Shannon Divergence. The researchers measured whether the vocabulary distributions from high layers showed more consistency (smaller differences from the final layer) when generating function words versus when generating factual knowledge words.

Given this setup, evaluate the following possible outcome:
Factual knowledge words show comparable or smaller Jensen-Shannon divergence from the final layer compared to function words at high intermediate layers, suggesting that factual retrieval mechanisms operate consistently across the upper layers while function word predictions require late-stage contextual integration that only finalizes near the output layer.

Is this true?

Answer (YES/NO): NO